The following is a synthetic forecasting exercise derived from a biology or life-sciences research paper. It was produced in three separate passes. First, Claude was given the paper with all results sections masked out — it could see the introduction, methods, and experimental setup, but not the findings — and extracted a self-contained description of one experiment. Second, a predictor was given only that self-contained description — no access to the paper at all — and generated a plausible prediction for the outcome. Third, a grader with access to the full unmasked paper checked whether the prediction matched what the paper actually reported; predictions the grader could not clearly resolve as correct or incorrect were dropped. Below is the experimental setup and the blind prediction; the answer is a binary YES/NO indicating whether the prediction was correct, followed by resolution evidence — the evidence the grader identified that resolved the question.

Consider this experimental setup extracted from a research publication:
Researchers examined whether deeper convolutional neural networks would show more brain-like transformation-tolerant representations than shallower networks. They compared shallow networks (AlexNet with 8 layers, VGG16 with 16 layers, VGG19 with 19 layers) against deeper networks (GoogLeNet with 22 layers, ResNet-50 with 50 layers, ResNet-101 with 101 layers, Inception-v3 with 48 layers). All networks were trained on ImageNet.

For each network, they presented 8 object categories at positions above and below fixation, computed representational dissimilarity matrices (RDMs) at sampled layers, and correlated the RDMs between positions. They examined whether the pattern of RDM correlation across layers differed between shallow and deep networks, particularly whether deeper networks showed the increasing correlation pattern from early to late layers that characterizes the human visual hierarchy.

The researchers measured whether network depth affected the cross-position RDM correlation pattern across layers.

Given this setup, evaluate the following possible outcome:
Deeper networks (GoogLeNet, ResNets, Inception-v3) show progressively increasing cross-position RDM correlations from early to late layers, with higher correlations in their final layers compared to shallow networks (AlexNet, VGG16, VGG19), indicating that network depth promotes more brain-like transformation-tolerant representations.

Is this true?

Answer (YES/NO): NO